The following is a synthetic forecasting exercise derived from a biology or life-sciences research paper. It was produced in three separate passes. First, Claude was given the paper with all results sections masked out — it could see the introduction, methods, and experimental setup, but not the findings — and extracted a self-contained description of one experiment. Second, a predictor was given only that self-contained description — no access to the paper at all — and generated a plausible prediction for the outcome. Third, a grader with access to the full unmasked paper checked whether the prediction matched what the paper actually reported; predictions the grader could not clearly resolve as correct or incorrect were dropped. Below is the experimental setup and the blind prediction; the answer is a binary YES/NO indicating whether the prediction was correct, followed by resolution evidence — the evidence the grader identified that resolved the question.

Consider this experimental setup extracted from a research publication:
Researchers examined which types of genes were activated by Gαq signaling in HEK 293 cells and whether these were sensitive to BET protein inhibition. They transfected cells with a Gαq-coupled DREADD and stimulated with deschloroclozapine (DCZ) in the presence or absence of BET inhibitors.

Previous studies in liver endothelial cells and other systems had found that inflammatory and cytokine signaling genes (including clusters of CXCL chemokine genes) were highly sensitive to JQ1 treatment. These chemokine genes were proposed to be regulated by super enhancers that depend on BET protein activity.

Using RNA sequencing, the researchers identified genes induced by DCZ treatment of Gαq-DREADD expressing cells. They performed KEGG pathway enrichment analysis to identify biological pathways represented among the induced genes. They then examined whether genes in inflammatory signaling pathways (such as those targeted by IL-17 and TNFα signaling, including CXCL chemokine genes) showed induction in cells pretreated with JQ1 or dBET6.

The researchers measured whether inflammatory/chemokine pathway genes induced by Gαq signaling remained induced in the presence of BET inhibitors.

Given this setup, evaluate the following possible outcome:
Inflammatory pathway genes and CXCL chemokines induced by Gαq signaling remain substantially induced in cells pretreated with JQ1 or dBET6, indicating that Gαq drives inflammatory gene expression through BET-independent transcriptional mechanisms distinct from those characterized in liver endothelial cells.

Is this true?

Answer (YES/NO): YES